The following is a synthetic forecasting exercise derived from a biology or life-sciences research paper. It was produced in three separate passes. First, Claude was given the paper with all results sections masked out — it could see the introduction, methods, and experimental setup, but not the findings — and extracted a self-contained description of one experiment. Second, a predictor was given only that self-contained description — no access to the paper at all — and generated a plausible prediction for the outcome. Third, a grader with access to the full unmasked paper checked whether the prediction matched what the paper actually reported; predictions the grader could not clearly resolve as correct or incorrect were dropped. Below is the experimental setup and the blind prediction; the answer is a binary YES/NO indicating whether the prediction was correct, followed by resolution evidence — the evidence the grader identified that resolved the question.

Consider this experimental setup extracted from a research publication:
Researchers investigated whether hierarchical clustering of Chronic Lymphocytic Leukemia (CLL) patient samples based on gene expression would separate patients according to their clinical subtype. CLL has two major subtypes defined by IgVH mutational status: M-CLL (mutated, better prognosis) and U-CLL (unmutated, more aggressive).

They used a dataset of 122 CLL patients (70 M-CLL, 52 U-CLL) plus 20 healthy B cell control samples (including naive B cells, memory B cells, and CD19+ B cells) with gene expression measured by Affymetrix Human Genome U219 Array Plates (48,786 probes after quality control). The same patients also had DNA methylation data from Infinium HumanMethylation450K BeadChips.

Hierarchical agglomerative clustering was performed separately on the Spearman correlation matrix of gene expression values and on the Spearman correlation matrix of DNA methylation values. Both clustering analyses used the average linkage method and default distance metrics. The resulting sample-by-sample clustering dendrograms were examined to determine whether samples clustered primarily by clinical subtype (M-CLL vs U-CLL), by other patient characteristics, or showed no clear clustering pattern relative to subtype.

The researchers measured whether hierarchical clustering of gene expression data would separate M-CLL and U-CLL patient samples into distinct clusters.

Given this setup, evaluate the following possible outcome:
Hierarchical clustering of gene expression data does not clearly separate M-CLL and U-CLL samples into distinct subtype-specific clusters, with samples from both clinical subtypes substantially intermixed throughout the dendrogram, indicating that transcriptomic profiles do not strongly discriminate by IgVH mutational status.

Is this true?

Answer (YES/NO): YES